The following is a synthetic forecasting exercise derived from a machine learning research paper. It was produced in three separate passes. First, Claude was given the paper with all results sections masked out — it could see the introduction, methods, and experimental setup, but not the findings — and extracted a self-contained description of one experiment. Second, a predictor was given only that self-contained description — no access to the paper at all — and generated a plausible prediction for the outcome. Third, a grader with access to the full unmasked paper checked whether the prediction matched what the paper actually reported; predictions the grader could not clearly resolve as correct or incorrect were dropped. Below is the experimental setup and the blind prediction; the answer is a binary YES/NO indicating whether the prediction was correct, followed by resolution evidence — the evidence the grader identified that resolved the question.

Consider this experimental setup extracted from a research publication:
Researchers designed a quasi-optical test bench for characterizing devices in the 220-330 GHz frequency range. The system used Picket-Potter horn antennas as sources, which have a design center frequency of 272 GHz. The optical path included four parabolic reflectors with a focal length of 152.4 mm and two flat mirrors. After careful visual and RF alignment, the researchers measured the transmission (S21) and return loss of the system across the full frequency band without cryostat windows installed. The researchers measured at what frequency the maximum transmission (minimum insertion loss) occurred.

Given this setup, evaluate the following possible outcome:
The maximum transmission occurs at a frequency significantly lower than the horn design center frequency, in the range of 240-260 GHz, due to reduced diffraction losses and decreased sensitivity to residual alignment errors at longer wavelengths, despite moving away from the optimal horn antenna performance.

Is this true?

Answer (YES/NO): NO